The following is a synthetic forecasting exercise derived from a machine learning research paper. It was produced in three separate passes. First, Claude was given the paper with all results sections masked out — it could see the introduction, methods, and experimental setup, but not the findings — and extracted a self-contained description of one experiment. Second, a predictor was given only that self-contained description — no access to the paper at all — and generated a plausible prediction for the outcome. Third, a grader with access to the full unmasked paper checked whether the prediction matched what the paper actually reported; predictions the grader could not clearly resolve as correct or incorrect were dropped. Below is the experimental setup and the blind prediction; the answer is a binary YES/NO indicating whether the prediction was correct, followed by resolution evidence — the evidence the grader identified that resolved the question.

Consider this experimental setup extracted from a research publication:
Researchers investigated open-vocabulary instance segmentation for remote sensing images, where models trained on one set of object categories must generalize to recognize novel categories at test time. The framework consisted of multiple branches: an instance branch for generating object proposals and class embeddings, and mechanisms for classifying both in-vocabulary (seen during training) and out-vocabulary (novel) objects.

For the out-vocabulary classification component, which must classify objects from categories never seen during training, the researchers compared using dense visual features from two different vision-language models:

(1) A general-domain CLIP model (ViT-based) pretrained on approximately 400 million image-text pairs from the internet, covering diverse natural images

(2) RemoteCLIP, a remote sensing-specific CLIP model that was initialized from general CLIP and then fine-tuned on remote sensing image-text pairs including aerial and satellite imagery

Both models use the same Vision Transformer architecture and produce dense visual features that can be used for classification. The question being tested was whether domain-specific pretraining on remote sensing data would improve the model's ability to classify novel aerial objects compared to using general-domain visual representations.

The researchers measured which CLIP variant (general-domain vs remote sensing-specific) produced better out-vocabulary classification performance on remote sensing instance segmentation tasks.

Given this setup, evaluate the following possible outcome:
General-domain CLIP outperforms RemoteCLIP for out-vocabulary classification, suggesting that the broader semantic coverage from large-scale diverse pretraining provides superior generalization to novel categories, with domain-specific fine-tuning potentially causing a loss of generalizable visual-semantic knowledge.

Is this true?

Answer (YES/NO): YES